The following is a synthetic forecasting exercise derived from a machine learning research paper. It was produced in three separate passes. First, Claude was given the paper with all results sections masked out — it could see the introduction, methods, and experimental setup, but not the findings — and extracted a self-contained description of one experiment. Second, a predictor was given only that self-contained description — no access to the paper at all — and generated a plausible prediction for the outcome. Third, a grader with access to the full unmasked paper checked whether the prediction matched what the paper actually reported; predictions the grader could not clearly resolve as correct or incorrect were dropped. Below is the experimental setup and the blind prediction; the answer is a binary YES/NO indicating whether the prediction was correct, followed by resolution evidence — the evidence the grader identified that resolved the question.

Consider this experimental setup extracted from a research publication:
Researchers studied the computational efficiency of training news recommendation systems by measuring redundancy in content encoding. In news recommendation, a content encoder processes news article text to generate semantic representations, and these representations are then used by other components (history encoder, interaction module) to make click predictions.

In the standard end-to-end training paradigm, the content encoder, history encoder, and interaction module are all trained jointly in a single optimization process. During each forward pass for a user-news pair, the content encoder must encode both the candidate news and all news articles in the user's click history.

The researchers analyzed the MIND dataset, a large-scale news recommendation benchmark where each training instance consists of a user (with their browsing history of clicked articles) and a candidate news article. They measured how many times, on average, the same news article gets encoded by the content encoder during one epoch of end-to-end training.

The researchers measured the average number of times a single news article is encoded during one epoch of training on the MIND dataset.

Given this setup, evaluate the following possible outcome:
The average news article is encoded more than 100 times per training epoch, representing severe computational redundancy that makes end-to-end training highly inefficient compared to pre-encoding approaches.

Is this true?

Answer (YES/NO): YES